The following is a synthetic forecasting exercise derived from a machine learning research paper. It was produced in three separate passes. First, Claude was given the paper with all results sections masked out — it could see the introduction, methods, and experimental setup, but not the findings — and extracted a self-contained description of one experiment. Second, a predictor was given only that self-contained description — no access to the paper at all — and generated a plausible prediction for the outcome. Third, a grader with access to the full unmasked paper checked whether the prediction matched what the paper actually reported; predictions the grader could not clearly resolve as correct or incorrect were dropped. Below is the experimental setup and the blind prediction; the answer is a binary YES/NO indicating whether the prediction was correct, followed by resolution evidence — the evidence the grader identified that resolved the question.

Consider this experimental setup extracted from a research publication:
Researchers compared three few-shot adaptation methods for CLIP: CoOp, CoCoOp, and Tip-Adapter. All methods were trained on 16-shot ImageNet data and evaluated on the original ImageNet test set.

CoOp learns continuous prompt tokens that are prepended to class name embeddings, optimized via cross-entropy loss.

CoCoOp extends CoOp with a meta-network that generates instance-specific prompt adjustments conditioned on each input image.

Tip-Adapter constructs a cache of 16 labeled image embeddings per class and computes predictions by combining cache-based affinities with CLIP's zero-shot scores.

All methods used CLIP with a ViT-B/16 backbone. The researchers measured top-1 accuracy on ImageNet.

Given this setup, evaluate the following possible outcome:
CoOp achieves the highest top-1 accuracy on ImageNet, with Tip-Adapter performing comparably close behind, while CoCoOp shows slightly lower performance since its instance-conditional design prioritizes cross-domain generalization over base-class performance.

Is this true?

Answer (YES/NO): NO